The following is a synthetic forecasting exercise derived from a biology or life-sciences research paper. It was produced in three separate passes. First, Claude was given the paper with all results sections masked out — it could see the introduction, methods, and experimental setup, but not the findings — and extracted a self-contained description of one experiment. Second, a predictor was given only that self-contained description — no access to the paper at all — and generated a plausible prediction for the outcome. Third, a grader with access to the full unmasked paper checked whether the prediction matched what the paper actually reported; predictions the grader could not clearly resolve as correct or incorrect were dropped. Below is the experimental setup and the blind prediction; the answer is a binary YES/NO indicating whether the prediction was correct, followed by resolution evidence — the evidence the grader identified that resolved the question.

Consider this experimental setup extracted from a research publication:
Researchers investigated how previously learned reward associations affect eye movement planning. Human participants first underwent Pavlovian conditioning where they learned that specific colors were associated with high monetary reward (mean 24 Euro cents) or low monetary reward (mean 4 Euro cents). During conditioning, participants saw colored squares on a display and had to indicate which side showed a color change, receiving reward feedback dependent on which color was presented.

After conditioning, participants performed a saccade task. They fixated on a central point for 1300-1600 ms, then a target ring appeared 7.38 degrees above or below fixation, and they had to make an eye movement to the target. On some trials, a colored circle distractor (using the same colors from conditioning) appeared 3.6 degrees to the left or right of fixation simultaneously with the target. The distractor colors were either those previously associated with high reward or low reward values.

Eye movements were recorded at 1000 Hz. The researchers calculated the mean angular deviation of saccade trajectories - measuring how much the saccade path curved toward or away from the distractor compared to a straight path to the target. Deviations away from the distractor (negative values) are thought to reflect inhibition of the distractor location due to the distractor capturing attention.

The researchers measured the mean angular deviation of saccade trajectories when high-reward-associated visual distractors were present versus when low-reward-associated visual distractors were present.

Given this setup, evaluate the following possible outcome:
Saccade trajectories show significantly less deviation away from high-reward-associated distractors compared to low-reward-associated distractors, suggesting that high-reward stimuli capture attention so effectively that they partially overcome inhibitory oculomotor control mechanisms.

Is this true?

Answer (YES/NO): NO